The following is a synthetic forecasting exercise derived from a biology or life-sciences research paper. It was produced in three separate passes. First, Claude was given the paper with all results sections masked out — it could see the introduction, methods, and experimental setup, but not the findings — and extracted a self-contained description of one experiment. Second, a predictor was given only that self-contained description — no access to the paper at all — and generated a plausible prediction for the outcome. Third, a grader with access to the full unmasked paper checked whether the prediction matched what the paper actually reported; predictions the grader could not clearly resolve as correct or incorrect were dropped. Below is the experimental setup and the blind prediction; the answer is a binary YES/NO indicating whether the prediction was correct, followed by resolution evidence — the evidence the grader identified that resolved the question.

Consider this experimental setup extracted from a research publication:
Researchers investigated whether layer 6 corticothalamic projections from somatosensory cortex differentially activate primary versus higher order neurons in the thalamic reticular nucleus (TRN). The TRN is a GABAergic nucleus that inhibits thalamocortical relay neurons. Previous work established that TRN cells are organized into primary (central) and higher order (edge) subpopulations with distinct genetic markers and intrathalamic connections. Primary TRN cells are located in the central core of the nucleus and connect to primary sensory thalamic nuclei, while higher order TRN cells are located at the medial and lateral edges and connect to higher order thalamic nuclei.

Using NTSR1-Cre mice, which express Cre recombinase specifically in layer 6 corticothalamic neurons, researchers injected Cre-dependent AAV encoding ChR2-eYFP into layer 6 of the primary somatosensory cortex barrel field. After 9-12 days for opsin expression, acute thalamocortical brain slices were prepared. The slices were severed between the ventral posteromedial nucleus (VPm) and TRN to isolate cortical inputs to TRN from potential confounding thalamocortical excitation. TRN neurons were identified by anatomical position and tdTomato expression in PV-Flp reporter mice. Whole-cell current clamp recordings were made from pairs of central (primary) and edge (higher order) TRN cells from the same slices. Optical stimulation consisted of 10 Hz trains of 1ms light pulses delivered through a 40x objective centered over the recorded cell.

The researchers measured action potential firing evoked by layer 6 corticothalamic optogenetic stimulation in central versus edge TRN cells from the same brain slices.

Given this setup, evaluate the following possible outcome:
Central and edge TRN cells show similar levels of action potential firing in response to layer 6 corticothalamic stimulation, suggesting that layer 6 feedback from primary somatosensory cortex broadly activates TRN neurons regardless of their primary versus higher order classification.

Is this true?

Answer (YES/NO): NO